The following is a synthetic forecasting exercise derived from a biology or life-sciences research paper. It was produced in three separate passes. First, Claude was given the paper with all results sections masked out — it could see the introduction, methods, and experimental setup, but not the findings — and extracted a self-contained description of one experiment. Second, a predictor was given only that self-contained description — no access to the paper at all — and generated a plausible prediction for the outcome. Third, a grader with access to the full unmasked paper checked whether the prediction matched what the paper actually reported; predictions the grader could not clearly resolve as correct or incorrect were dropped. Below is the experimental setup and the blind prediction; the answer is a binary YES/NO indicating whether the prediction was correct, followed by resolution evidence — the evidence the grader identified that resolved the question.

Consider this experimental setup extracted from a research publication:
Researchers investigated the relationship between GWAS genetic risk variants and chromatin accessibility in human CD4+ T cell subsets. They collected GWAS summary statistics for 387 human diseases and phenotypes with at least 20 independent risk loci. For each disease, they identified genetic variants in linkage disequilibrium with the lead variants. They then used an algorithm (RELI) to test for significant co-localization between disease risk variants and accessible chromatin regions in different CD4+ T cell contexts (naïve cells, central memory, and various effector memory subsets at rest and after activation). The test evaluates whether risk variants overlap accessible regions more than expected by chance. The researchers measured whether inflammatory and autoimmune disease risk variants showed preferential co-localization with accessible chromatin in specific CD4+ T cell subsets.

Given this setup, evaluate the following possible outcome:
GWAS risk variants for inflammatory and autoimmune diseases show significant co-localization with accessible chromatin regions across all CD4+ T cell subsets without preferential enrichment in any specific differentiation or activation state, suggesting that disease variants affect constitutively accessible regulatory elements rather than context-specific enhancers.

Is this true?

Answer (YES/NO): NO